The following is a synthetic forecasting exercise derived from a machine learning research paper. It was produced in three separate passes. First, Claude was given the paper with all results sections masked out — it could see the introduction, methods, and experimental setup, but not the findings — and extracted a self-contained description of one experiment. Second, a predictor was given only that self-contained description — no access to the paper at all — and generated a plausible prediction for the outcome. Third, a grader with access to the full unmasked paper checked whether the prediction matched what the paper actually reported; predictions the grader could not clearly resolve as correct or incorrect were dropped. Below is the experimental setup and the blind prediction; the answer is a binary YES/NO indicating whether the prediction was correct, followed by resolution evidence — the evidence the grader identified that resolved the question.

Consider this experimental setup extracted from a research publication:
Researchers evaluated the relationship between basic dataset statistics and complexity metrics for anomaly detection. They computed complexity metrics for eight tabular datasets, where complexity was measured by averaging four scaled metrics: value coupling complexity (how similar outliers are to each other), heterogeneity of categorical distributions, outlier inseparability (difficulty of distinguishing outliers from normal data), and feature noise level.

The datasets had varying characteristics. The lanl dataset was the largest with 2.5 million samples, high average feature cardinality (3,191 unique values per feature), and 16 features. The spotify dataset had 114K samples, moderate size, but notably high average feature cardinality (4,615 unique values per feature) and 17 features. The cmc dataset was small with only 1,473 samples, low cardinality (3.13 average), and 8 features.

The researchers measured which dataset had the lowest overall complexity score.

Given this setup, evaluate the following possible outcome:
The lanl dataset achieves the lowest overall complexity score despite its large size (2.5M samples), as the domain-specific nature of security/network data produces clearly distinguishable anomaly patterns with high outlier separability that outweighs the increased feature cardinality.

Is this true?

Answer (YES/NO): YES